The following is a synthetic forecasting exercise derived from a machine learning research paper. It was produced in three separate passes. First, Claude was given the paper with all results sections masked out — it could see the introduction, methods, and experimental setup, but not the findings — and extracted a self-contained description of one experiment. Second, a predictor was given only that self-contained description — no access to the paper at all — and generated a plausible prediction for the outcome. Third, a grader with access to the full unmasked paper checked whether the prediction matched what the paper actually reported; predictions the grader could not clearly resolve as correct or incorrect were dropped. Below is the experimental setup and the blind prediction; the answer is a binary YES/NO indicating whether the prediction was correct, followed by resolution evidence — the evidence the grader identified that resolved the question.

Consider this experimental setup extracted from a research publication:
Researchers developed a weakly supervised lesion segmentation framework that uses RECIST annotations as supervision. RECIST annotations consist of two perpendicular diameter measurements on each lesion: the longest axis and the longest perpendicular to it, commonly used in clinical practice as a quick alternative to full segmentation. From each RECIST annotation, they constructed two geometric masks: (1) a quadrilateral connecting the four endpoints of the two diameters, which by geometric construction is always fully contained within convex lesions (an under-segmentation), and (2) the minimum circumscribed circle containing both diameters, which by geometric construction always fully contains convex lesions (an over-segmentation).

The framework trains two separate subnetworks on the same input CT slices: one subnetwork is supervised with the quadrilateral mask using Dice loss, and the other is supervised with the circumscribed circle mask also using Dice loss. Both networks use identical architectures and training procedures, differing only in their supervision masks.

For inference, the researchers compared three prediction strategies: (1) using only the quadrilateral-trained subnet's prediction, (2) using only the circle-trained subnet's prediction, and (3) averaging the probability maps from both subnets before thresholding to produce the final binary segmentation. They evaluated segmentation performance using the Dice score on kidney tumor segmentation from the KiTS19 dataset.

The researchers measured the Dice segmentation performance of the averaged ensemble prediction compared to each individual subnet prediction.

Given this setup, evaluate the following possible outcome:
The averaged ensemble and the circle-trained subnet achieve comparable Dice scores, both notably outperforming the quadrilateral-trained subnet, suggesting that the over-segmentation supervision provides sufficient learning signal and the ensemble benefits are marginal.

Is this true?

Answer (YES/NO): YES